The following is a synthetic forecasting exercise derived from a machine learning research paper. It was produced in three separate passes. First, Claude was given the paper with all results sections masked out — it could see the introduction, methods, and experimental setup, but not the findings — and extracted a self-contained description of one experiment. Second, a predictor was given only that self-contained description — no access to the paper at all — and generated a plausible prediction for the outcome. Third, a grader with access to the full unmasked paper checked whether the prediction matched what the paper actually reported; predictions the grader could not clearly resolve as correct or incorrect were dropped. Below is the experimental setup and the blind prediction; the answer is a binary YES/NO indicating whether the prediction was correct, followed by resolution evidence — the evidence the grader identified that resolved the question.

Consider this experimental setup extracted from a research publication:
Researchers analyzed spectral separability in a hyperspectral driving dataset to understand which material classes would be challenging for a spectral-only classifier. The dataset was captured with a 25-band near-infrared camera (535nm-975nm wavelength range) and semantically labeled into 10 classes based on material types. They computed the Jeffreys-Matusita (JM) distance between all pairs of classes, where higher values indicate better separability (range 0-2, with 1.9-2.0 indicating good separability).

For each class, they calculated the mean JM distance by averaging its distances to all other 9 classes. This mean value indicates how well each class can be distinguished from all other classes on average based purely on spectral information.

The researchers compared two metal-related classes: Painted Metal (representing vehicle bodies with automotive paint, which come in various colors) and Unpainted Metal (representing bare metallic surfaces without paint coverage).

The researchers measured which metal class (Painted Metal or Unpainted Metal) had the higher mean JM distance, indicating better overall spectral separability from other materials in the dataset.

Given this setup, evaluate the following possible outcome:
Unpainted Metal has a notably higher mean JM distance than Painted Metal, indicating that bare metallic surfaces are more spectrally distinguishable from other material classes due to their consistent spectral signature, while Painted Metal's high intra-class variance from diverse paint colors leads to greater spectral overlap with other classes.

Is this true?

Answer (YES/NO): NO